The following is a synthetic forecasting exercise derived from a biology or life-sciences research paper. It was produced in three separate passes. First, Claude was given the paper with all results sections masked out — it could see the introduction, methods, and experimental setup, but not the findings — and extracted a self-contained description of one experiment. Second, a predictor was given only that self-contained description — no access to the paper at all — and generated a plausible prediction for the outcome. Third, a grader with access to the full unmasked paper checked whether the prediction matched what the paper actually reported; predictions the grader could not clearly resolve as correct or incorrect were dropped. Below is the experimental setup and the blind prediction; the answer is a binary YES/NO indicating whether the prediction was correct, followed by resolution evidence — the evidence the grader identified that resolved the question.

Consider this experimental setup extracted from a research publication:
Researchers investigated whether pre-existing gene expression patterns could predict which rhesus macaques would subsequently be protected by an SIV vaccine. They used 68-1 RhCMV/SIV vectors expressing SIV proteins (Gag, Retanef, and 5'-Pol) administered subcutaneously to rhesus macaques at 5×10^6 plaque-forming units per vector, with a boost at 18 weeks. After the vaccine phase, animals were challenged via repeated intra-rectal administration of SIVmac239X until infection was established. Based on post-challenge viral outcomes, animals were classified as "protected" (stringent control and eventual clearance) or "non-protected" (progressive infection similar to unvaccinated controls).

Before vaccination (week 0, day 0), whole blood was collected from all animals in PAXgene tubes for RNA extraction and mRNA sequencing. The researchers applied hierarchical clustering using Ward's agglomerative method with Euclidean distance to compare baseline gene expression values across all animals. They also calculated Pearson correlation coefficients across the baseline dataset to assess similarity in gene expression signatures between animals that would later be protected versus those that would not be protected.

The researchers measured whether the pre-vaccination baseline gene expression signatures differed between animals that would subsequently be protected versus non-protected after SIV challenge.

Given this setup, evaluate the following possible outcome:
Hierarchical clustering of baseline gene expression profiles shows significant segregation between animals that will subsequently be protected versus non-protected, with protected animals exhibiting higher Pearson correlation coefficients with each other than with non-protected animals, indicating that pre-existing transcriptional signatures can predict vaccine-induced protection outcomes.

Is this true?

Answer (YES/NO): NO